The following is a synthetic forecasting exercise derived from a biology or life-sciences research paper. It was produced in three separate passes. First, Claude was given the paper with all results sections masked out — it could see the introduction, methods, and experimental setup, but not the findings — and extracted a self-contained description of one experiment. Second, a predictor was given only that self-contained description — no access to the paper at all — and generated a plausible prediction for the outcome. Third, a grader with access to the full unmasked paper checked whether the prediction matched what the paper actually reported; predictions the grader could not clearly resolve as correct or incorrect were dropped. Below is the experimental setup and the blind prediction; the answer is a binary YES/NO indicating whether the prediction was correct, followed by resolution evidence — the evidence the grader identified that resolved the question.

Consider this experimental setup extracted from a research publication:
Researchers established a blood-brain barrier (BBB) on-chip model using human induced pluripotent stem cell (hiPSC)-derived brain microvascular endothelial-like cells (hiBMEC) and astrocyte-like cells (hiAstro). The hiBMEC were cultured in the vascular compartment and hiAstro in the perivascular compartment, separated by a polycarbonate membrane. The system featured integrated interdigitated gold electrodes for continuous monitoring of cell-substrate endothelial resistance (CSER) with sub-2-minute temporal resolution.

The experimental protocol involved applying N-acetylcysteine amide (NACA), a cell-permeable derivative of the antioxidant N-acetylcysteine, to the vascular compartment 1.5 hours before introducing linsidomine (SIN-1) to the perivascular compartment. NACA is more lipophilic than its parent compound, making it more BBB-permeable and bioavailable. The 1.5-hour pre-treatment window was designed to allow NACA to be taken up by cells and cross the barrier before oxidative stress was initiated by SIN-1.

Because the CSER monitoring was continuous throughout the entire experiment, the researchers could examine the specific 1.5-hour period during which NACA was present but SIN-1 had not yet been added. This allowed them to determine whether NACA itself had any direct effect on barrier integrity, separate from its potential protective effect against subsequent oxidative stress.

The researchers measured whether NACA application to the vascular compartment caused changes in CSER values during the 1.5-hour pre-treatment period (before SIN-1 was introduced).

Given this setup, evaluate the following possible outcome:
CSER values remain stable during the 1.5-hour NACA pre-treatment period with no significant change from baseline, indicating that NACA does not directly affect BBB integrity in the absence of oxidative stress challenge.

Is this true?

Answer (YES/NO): YES